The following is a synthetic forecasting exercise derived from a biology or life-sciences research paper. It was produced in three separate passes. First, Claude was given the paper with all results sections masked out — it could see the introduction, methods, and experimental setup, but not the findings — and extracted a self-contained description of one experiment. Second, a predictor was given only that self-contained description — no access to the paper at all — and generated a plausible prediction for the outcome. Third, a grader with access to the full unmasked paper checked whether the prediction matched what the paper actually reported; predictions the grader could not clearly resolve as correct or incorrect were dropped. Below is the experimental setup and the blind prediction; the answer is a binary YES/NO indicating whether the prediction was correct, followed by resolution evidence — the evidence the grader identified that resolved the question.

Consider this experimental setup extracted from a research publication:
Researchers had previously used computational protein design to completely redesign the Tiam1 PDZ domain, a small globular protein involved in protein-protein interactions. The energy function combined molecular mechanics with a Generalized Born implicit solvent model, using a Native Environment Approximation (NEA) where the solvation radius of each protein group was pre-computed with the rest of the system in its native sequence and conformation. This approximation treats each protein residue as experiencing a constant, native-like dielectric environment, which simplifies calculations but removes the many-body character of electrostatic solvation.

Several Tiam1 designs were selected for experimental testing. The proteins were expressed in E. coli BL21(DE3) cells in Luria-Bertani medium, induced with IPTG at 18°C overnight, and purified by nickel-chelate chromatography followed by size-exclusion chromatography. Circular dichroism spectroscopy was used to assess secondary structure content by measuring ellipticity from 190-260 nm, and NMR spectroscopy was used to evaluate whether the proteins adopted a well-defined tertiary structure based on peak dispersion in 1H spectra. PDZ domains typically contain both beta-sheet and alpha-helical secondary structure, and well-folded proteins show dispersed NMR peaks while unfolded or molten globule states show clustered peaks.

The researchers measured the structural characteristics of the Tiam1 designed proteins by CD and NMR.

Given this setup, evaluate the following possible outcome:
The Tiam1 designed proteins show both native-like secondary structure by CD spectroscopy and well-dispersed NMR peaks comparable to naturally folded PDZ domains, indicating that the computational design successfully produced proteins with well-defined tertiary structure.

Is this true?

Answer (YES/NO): NO